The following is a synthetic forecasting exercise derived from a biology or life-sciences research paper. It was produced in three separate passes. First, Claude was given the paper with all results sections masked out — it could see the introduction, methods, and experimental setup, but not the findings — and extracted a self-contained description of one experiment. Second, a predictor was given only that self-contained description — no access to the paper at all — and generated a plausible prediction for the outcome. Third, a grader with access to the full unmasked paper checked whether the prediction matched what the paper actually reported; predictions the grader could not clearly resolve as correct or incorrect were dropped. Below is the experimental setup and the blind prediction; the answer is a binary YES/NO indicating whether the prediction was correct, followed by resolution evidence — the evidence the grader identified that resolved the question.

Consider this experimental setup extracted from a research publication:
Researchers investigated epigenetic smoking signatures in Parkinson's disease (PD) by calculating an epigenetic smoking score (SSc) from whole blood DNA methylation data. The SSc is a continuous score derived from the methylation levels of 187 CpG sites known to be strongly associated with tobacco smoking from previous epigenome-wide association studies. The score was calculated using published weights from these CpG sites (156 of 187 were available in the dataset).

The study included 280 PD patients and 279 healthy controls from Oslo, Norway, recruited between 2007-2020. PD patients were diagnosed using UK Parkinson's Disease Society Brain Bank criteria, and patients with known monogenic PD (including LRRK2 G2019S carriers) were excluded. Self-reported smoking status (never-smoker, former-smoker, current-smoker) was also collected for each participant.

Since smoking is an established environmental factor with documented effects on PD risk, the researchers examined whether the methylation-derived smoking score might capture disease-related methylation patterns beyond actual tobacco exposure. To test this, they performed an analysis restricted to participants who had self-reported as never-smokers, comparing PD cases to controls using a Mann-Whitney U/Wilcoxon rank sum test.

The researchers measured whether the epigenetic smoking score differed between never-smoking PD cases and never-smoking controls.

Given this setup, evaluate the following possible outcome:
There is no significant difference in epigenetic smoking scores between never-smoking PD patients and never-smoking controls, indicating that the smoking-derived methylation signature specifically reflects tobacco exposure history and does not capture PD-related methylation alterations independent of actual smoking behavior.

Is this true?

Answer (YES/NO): NO